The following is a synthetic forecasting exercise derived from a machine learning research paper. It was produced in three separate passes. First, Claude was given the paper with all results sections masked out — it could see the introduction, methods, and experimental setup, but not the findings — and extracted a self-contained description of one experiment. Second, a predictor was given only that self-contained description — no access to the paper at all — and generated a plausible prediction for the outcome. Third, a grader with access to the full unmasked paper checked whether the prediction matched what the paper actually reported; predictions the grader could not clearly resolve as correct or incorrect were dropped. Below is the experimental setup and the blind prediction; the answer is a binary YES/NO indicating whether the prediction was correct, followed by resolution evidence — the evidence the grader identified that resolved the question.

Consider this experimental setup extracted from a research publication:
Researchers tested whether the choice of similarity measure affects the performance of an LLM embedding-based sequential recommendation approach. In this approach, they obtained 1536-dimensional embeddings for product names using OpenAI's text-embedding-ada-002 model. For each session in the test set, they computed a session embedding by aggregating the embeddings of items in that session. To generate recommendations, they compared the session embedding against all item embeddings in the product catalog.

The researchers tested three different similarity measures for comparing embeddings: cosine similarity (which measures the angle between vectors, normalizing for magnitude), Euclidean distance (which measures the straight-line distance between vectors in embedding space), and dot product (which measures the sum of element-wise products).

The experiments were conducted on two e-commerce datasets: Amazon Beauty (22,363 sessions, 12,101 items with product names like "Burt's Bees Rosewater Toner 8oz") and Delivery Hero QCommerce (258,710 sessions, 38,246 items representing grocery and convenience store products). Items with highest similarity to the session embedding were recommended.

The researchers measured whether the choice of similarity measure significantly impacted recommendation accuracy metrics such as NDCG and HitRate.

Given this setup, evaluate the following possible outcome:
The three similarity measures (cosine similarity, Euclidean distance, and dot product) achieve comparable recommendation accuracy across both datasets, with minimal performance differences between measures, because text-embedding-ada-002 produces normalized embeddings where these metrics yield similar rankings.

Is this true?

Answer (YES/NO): YES